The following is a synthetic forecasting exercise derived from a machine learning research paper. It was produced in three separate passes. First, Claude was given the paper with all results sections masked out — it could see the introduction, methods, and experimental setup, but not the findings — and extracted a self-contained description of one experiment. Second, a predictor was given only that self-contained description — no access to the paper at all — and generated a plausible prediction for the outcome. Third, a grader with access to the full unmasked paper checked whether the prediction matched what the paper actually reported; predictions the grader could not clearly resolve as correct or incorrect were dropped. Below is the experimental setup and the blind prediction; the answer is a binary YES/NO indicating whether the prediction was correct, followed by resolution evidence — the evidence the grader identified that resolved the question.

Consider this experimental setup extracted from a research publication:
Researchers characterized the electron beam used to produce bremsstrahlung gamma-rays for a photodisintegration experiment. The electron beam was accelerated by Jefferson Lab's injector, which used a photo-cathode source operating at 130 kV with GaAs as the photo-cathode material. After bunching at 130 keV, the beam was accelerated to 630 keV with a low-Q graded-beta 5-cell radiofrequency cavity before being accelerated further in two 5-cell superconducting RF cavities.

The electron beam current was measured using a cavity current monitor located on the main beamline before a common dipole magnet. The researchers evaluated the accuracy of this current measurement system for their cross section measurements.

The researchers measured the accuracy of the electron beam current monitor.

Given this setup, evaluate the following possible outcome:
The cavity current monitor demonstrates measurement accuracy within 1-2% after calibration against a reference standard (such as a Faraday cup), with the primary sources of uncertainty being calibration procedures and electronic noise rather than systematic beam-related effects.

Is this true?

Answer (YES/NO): NO